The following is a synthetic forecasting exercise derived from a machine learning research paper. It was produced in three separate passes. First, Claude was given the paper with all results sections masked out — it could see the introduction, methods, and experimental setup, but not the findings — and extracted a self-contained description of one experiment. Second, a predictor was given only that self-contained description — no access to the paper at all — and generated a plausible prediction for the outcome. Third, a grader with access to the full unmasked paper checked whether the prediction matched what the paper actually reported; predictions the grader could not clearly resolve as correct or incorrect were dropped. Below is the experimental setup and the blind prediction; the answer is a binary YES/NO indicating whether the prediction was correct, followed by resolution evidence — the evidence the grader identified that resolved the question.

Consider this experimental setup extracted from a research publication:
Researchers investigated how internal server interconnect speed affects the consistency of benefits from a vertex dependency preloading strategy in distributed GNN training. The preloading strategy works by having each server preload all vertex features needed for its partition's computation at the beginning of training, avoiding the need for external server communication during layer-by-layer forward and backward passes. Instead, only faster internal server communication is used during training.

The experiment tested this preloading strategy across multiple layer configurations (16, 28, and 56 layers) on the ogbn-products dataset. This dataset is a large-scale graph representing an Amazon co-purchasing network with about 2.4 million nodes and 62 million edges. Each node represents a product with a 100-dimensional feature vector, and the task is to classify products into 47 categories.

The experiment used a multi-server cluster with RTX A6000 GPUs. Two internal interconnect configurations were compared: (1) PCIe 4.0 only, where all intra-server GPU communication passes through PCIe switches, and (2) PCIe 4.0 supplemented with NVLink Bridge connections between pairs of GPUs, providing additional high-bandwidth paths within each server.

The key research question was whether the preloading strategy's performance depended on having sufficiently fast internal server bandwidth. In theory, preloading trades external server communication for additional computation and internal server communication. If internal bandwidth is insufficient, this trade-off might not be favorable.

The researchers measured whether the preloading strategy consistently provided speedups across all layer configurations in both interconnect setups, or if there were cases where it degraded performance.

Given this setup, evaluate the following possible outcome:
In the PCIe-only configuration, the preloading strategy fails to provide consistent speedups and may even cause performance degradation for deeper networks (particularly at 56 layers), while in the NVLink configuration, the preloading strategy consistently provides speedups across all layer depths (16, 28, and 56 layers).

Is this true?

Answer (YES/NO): YES